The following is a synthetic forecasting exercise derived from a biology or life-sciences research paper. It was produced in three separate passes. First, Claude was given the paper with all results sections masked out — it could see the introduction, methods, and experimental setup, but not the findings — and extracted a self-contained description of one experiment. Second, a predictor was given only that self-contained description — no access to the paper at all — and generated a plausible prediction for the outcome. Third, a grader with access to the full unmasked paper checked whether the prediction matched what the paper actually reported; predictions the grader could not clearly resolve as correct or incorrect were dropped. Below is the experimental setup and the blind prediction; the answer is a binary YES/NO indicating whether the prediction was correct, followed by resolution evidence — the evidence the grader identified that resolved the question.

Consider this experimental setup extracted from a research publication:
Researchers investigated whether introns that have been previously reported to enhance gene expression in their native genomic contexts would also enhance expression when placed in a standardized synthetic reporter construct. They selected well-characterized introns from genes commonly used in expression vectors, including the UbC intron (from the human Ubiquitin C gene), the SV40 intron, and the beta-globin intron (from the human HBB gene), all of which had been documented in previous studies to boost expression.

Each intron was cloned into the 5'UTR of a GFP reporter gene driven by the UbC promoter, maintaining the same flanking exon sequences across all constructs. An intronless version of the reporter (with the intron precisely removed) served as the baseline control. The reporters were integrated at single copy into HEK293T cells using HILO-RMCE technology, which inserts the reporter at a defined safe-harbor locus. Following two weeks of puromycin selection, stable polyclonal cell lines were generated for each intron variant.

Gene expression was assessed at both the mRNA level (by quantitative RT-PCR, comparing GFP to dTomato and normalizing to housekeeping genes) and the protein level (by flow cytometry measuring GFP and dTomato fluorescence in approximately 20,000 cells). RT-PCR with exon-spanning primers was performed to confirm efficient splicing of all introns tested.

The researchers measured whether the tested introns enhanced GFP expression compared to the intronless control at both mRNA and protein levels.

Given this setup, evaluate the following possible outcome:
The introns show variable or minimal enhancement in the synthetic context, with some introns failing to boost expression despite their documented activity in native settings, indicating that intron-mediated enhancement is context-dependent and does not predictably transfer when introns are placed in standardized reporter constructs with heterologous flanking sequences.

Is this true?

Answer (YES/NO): NO